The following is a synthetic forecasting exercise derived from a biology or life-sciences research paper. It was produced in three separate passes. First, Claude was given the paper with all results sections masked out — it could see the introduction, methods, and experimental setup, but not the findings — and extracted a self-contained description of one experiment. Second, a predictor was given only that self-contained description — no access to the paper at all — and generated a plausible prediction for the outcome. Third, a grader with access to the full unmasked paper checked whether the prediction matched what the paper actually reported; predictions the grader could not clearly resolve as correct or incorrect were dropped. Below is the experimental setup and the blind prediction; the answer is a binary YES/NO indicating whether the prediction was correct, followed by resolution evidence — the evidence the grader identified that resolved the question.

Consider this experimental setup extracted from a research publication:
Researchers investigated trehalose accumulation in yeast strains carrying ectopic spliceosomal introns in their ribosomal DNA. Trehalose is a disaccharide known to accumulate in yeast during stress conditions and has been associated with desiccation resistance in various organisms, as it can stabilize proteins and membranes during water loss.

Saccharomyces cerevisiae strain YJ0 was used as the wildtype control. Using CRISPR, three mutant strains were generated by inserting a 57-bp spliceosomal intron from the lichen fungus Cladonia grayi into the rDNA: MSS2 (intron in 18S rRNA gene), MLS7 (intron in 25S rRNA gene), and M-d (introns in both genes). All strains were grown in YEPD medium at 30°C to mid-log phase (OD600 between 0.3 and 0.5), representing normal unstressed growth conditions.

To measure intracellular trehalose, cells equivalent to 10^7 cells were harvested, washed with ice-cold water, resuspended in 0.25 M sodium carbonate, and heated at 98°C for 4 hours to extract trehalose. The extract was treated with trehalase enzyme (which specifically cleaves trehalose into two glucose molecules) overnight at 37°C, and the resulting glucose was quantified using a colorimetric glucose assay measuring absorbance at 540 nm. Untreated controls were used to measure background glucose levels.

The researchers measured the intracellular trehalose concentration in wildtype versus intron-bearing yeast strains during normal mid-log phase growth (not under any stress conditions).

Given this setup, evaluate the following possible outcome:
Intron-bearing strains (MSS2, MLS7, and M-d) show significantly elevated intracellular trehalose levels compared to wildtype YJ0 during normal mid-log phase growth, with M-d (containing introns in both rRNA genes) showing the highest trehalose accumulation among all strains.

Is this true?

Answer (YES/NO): NO